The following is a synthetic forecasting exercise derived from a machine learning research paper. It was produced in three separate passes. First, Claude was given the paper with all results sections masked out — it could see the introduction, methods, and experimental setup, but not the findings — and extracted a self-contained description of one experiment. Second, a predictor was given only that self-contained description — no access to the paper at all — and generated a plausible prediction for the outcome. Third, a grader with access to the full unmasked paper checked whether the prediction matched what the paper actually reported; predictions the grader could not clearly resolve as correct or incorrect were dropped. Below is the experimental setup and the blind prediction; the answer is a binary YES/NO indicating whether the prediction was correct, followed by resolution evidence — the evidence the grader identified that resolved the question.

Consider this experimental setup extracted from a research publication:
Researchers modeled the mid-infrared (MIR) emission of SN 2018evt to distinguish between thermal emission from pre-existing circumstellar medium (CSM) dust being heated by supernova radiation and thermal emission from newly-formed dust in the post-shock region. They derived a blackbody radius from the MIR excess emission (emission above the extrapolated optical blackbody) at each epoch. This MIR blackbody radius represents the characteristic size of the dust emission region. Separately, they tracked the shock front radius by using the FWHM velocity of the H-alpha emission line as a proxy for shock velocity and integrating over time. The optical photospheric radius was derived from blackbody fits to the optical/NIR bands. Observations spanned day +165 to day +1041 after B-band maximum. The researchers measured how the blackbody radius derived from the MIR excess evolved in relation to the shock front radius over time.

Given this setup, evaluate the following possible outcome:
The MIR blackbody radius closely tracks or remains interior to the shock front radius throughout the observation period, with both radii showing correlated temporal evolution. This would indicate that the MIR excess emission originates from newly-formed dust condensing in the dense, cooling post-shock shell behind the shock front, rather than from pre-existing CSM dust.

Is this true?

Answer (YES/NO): NO